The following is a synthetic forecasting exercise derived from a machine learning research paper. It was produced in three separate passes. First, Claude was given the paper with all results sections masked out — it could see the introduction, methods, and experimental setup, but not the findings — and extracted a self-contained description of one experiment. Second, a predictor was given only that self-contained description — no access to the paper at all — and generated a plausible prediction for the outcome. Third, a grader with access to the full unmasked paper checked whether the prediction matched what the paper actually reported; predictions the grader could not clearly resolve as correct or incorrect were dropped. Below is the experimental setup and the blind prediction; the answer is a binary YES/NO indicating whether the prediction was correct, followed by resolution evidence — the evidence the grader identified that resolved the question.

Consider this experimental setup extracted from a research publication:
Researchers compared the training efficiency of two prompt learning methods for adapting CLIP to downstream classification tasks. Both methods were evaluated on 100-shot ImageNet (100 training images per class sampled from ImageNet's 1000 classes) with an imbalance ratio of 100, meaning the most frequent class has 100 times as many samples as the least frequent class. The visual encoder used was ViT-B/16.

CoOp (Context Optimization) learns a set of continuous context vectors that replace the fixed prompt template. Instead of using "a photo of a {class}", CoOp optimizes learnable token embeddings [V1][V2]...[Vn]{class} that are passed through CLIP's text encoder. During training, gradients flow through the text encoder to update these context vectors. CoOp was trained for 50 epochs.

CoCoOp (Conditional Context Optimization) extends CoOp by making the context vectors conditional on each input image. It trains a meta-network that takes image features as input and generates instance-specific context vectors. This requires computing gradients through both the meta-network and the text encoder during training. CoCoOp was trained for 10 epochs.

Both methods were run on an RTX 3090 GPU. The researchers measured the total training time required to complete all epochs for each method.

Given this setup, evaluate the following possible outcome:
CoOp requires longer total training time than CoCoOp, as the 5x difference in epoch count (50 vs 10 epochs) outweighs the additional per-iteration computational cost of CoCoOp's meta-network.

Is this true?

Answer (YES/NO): NO